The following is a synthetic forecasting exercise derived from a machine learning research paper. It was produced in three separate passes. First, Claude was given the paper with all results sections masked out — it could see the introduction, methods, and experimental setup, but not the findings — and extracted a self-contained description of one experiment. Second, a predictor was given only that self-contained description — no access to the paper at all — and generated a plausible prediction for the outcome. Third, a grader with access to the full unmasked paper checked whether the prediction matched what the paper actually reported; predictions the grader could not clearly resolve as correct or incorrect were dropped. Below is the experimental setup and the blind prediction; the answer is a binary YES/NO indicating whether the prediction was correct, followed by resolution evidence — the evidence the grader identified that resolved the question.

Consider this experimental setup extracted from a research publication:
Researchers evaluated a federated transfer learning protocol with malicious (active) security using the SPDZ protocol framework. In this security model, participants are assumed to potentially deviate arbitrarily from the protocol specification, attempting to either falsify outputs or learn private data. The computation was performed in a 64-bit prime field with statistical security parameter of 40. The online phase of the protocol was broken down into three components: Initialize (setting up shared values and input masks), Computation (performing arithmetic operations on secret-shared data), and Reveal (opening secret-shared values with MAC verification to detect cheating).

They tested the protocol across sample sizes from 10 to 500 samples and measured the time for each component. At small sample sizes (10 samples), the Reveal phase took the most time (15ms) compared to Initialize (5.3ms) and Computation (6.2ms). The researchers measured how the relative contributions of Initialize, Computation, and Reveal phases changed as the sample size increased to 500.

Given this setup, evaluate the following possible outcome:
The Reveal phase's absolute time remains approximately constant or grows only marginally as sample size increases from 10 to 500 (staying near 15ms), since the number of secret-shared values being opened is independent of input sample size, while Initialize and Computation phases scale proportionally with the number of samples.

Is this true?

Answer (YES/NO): NO